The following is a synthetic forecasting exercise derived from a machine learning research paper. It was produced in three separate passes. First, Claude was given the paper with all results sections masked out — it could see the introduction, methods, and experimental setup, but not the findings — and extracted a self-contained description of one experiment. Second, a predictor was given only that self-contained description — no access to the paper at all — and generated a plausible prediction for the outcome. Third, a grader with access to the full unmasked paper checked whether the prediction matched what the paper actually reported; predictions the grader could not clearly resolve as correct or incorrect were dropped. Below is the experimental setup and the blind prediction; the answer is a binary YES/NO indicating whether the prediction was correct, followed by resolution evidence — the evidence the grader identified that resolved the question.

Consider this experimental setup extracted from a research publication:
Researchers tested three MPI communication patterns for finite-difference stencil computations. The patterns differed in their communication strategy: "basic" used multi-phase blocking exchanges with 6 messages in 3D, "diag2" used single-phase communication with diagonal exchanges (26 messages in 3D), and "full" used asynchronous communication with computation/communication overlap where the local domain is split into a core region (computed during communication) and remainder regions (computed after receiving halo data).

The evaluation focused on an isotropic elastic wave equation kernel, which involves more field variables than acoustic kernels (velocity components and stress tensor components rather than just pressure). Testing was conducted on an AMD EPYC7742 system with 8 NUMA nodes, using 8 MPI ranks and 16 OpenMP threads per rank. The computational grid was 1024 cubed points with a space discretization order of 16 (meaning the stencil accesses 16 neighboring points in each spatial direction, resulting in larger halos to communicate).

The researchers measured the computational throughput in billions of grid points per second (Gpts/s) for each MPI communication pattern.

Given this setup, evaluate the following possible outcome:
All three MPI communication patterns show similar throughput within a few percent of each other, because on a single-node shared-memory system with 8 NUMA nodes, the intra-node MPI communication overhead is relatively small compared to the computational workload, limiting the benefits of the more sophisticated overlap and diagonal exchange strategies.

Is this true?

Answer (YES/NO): NO